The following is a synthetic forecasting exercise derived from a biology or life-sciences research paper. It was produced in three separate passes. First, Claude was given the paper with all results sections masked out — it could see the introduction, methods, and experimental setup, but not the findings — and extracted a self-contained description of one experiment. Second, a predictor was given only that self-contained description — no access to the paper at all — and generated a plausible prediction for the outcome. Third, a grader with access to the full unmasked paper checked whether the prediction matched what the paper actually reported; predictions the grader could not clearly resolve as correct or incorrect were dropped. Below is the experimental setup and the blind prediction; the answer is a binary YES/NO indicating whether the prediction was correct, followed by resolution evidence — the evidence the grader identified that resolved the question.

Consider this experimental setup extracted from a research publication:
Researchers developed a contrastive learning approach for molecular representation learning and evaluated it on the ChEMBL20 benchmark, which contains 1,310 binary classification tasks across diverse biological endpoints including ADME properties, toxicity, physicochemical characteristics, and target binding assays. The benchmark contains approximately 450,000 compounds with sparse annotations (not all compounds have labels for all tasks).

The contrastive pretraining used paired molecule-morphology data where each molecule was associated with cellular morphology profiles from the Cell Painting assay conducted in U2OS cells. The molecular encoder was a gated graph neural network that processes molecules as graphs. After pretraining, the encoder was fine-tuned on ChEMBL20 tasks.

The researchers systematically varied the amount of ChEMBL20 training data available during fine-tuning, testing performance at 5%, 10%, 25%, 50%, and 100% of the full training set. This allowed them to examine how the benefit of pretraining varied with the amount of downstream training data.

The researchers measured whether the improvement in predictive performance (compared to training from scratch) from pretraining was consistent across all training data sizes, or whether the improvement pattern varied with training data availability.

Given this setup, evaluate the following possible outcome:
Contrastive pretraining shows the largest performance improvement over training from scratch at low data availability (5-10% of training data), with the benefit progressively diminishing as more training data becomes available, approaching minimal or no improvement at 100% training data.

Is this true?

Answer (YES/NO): NO